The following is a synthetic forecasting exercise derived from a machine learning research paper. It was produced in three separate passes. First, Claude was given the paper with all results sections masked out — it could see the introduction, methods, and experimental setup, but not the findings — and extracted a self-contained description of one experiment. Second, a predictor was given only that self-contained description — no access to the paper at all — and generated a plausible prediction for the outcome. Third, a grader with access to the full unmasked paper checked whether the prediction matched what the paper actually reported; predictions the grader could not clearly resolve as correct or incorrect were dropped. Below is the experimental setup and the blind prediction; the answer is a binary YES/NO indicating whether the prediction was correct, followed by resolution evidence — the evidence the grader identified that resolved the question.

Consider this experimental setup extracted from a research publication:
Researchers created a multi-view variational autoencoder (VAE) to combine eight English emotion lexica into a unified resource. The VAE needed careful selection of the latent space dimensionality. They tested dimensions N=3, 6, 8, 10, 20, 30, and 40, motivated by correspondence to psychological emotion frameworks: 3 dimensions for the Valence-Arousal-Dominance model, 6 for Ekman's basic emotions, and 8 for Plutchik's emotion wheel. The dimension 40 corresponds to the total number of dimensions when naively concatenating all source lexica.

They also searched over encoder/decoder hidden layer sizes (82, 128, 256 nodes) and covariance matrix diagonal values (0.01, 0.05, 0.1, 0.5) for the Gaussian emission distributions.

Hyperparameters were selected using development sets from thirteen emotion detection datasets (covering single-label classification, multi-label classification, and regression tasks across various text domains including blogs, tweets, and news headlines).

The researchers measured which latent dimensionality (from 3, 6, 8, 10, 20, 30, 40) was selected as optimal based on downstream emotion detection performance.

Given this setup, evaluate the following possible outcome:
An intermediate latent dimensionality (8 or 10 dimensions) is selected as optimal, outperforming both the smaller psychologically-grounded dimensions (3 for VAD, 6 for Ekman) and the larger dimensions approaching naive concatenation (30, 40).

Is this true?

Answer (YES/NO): NO